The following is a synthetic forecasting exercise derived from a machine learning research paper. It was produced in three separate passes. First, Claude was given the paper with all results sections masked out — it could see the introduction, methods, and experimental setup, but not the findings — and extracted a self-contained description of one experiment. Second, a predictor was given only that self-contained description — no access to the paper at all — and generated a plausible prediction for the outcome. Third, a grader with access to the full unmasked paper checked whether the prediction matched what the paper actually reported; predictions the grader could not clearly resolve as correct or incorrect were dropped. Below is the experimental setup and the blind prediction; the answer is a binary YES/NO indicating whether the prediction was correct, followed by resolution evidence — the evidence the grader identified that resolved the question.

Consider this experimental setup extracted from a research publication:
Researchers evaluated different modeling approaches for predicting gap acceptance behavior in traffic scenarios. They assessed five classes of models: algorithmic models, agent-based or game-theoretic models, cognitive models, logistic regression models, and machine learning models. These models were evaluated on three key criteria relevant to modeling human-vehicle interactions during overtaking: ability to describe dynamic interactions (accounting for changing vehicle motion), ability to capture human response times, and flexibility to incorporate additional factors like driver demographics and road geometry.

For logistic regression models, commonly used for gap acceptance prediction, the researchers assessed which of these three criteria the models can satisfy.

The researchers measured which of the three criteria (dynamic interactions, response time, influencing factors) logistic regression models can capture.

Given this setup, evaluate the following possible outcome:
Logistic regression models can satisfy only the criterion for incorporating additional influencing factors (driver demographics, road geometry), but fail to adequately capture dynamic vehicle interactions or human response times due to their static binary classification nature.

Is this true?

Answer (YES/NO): YES